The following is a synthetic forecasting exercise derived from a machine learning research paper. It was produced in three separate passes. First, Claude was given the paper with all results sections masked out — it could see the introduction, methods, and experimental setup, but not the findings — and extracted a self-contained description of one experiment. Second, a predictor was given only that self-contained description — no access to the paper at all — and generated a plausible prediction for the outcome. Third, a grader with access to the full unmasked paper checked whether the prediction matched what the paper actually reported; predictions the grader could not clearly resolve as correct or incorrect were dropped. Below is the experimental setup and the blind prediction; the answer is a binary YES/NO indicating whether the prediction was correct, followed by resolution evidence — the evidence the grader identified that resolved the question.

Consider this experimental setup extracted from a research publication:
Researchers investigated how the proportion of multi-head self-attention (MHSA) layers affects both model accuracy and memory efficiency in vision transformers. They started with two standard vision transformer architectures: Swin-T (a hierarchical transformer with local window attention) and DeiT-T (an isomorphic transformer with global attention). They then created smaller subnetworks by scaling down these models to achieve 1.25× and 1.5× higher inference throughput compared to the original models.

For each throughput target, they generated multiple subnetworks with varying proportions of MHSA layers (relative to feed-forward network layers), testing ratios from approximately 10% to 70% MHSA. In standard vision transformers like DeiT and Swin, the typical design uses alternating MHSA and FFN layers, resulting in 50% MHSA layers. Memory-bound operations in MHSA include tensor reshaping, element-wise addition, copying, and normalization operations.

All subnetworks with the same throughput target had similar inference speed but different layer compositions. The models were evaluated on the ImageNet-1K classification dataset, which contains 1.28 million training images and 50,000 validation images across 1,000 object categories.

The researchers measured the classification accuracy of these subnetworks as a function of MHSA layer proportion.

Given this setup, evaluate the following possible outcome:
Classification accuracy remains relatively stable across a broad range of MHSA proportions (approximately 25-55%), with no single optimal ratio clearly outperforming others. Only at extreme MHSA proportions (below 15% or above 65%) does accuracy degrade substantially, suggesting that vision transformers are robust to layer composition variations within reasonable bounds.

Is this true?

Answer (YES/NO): NO